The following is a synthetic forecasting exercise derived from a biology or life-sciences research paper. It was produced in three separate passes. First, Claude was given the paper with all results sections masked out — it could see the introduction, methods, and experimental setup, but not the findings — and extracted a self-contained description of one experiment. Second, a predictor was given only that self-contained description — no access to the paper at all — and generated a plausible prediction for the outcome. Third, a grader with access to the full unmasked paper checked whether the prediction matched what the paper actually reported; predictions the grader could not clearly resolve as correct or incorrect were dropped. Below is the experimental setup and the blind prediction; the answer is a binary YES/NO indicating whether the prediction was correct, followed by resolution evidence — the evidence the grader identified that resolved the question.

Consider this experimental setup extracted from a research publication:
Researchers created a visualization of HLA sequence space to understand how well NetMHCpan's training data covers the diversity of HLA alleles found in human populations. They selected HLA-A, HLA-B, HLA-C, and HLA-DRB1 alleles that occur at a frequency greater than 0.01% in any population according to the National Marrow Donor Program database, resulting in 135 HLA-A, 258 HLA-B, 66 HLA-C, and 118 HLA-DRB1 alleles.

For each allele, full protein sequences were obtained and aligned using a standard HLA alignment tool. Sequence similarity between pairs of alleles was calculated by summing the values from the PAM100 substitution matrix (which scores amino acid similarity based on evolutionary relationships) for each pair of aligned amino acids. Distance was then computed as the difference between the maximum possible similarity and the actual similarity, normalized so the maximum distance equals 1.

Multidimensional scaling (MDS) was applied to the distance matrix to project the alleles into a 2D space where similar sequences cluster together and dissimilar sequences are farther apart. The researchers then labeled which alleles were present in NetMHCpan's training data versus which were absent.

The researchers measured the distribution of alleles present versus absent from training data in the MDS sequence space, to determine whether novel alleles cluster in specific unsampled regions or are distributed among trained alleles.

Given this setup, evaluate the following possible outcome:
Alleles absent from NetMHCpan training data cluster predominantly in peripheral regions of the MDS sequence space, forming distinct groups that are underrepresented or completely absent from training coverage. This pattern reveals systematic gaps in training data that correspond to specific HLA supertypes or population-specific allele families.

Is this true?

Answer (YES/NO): NO